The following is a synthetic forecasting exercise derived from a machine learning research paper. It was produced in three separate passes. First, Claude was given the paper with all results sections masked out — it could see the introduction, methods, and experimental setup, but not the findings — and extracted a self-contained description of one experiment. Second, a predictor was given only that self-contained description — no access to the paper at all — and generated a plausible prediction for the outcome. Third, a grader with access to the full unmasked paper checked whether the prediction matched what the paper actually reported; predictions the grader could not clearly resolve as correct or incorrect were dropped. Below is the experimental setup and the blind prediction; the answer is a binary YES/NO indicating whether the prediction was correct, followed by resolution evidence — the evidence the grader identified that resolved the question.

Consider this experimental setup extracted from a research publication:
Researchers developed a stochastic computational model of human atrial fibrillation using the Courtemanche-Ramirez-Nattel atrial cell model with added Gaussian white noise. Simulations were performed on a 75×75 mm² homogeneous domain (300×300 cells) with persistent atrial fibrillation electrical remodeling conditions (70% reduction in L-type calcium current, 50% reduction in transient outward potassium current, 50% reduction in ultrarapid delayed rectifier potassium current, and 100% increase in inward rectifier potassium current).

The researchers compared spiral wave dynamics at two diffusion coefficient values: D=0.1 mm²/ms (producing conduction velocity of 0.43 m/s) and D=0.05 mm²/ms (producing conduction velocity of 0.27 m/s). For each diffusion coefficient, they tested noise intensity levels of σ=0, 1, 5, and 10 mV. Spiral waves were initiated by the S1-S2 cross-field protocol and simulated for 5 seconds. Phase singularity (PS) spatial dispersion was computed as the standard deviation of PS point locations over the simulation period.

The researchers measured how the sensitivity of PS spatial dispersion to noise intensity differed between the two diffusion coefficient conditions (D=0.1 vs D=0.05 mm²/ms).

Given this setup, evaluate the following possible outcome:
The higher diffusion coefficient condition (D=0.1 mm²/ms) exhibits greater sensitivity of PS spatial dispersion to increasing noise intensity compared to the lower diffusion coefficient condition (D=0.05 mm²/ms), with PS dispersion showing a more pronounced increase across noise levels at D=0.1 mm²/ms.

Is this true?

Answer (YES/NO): NO